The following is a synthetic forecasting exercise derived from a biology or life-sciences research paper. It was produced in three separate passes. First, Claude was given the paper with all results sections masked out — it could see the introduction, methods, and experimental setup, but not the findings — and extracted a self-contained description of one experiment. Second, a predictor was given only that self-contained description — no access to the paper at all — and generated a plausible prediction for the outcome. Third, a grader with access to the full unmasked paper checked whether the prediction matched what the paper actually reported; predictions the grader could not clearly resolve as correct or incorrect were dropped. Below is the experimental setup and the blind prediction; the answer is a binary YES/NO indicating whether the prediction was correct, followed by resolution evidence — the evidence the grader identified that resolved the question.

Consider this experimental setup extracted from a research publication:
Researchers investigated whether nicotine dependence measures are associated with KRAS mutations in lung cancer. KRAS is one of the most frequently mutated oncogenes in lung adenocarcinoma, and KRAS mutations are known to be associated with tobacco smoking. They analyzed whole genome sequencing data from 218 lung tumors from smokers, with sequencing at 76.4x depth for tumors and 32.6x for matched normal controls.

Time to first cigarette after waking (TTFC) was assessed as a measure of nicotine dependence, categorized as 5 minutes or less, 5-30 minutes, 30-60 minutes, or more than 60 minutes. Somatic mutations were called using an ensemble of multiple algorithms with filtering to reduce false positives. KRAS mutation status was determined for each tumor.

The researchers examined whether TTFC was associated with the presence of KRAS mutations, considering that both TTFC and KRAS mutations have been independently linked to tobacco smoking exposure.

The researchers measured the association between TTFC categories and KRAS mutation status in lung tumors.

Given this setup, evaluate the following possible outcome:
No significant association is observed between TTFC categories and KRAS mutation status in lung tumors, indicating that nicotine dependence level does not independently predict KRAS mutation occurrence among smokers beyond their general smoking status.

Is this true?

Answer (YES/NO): NO